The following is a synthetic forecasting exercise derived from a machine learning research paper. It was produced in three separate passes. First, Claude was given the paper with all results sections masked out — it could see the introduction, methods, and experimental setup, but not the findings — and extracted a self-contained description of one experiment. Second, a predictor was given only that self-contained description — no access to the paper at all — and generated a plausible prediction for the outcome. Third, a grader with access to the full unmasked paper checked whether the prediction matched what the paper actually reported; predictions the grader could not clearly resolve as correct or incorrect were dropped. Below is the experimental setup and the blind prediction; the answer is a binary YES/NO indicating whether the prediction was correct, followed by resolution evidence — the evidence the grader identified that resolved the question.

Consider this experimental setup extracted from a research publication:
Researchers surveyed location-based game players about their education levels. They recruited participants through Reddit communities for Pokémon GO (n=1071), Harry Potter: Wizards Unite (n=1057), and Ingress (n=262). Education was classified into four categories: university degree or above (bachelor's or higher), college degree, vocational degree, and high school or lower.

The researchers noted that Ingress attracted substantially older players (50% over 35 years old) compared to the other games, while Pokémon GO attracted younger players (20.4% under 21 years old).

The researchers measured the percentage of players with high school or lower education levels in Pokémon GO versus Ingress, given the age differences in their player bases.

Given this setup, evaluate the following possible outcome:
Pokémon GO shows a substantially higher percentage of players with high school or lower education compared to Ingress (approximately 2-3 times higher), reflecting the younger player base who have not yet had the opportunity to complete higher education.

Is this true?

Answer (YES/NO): NO